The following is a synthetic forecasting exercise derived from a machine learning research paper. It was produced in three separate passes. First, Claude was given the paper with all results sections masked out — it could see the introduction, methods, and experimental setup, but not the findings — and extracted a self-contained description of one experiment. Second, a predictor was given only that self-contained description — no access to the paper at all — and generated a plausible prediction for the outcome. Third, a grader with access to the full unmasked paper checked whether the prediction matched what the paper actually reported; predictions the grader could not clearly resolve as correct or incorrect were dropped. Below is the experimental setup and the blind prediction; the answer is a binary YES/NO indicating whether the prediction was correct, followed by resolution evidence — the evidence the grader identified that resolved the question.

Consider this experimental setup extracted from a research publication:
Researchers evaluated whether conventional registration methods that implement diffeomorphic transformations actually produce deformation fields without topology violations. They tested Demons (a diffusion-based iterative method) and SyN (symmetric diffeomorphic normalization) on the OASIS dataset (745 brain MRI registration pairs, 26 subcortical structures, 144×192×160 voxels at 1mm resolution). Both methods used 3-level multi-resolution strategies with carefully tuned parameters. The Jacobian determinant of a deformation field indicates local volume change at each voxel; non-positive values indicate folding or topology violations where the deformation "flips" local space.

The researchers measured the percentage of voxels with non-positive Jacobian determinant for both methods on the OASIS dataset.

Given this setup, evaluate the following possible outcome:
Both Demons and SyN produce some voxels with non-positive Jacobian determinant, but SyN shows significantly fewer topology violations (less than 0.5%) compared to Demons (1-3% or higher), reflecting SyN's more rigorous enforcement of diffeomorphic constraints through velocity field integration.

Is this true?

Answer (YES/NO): NO